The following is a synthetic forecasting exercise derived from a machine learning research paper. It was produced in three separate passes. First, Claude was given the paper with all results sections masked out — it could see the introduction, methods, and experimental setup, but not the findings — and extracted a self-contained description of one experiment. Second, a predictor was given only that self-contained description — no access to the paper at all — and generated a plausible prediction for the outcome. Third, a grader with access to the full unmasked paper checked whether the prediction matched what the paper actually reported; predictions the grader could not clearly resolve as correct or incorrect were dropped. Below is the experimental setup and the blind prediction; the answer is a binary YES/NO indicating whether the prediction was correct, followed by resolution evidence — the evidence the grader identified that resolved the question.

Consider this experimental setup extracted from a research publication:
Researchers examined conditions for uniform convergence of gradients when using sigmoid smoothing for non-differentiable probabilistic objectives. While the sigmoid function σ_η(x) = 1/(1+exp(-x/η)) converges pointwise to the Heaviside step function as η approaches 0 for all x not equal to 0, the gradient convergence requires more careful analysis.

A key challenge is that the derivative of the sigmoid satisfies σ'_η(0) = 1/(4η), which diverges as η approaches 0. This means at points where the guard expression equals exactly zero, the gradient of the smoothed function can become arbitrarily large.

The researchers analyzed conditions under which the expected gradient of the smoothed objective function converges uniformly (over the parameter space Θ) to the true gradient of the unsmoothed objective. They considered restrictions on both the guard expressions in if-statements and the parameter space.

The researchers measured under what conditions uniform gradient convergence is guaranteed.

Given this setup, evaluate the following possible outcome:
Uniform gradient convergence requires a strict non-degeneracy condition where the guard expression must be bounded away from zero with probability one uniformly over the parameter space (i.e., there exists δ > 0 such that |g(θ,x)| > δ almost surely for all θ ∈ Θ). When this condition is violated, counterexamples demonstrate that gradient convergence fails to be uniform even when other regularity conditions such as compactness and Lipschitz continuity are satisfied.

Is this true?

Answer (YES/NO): NO